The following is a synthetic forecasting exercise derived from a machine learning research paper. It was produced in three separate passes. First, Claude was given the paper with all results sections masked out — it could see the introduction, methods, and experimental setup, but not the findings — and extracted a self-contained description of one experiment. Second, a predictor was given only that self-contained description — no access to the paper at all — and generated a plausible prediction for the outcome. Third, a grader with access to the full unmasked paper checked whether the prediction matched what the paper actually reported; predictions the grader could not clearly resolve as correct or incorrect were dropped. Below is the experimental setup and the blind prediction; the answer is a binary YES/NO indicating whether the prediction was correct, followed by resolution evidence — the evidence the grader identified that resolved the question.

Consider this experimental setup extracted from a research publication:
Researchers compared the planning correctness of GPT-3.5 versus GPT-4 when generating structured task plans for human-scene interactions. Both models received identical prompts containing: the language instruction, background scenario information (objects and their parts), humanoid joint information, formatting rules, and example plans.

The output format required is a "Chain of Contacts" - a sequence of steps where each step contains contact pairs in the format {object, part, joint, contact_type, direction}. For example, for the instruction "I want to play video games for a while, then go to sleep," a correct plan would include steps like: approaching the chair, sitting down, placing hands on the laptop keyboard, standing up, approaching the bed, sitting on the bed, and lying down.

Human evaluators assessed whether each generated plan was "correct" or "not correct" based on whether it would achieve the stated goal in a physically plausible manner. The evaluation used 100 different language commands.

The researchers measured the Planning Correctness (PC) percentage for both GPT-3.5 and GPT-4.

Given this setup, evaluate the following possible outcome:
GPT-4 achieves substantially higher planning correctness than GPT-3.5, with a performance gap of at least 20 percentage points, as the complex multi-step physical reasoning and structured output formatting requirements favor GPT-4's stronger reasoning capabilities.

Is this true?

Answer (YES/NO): YES